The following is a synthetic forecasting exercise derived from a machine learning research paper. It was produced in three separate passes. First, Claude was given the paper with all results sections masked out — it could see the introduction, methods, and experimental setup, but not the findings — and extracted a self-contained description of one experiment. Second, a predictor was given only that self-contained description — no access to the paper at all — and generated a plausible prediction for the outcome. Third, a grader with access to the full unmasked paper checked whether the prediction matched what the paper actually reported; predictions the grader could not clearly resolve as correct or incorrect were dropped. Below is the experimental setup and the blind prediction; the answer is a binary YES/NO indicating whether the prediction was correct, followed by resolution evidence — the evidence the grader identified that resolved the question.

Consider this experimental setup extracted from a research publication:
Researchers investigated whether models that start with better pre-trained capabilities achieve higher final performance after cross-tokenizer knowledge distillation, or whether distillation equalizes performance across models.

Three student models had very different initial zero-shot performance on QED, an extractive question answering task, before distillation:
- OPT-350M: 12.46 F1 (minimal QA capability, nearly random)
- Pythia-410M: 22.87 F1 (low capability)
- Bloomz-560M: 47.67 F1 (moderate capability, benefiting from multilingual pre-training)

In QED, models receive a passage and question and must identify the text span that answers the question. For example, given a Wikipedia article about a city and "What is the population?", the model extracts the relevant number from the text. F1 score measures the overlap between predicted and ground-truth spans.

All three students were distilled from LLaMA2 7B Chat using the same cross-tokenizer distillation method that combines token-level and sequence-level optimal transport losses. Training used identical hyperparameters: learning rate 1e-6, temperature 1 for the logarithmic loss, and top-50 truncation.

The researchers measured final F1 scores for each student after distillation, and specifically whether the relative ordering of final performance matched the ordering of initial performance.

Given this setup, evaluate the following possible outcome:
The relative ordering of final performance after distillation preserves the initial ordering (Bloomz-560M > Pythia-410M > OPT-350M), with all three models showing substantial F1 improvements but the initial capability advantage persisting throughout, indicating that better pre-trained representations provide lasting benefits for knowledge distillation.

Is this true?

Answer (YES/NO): NO